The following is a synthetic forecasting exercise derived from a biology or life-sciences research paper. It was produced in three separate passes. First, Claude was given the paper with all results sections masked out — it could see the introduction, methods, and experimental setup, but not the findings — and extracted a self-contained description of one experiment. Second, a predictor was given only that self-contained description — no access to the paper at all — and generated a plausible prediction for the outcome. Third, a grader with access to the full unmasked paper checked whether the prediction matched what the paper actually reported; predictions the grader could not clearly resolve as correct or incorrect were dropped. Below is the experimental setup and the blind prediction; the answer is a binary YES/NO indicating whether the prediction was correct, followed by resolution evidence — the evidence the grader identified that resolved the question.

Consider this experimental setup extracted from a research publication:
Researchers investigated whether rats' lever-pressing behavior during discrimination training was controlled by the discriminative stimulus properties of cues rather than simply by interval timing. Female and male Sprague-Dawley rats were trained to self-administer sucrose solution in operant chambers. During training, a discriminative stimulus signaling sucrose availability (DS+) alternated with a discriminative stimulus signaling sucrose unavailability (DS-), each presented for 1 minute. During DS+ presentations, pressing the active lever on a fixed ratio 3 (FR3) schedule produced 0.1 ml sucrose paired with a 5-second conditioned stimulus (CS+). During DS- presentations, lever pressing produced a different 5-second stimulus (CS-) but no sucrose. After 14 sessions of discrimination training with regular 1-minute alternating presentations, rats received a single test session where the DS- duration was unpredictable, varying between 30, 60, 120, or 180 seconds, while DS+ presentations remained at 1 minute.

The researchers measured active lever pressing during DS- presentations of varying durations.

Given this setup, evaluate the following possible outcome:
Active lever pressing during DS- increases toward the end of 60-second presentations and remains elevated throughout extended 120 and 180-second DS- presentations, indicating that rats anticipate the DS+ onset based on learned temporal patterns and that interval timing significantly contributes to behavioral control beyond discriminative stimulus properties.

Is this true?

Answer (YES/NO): NO